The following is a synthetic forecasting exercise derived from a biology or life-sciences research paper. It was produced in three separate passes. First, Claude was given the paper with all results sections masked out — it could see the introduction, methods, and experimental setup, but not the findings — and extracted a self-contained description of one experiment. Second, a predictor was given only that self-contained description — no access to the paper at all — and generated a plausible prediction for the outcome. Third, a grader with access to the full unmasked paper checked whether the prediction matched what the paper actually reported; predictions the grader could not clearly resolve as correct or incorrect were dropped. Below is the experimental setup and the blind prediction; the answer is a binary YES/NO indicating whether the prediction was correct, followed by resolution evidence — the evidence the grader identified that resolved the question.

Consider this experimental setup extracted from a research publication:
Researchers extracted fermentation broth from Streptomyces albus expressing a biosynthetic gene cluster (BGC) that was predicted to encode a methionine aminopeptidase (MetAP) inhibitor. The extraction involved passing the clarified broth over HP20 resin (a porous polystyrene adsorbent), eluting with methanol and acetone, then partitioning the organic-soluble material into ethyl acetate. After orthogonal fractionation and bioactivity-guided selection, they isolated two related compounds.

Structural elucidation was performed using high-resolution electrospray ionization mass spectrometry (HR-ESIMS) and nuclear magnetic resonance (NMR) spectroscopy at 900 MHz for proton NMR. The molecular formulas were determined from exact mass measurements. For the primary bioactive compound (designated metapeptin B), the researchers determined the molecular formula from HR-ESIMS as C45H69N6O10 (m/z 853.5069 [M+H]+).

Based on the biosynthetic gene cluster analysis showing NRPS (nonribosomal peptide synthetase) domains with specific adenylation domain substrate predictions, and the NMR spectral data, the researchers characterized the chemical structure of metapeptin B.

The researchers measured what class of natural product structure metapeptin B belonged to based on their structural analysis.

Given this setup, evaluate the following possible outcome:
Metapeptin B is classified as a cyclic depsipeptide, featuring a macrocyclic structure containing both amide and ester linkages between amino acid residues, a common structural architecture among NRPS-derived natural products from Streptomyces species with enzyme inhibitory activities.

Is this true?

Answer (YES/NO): YES